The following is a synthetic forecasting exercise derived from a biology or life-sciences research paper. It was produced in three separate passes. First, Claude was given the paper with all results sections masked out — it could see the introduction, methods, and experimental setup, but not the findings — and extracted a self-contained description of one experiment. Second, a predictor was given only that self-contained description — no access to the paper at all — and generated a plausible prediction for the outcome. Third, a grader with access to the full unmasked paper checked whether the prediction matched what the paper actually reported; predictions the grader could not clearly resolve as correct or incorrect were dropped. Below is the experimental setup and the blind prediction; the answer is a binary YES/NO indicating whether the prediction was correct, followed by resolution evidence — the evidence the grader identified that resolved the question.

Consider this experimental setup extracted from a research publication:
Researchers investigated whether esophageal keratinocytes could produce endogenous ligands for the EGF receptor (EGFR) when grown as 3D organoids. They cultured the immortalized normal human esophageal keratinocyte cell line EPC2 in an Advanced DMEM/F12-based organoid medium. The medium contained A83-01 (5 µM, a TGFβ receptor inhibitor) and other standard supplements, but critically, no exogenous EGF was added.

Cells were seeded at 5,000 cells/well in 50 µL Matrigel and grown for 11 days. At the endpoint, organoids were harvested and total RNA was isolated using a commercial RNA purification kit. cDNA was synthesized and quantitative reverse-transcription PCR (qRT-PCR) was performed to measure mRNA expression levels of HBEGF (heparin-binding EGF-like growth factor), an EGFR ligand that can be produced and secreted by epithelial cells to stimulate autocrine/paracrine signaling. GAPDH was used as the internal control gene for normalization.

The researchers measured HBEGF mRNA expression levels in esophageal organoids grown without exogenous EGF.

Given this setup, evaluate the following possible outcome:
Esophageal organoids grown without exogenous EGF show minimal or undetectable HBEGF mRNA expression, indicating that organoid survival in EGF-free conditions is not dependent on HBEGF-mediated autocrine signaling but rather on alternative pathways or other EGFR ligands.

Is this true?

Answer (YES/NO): NO